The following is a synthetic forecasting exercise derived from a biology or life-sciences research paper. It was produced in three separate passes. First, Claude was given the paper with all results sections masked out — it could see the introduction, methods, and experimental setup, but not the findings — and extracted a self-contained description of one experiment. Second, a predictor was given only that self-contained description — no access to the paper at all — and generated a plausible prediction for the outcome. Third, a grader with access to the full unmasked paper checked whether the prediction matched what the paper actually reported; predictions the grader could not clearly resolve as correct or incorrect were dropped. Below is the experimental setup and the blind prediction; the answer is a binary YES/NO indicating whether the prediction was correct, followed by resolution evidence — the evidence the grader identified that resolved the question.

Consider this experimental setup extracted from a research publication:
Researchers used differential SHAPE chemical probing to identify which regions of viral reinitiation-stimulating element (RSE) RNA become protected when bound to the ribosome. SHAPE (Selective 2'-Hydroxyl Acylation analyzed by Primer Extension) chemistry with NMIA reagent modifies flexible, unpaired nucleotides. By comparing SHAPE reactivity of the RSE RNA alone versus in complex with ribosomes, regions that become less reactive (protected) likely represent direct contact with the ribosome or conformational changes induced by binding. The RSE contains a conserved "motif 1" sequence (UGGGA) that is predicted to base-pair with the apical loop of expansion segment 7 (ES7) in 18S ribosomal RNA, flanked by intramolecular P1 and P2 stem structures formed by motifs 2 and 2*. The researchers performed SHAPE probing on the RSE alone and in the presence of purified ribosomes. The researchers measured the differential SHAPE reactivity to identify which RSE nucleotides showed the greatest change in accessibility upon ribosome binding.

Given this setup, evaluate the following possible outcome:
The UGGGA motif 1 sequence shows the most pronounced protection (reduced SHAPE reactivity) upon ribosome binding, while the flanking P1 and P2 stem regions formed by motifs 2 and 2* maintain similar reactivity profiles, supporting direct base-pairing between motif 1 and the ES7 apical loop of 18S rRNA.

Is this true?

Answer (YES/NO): YES